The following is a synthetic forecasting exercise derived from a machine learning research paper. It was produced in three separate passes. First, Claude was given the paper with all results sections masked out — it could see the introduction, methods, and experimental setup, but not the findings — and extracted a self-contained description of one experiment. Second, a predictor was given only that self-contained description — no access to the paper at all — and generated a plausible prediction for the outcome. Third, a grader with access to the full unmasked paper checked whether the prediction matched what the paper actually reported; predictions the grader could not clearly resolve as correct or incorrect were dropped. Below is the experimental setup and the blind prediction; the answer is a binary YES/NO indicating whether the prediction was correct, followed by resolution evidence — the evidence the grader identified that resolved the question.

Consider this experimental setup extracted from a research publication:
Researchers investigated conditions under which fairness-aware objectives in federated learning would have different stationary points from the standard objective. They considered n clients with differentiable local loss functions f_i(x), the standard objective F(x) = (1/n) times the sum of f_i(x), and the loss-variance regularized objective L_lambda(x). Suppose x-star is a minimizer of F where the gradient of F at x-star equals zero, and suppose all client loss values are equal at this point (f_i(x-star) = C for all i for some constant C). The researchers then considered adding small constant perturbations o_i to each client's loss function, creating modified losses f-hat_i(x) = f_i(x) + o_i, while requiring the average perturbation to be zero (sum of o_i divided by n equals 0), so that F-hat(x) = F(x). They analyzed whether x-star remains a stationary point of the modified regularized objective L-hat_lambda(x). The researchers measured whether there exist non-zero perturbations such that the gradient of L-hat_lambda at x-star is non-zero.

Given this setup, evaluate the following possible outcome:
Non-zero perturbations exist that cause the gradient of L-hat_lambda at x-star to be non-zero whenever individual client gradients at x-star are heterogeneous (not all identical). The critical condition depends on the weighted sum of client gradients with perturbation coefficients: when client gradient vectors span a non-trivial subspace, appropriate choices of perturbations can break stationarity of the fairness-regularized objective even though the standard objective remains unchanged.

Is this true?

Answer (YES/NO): YES